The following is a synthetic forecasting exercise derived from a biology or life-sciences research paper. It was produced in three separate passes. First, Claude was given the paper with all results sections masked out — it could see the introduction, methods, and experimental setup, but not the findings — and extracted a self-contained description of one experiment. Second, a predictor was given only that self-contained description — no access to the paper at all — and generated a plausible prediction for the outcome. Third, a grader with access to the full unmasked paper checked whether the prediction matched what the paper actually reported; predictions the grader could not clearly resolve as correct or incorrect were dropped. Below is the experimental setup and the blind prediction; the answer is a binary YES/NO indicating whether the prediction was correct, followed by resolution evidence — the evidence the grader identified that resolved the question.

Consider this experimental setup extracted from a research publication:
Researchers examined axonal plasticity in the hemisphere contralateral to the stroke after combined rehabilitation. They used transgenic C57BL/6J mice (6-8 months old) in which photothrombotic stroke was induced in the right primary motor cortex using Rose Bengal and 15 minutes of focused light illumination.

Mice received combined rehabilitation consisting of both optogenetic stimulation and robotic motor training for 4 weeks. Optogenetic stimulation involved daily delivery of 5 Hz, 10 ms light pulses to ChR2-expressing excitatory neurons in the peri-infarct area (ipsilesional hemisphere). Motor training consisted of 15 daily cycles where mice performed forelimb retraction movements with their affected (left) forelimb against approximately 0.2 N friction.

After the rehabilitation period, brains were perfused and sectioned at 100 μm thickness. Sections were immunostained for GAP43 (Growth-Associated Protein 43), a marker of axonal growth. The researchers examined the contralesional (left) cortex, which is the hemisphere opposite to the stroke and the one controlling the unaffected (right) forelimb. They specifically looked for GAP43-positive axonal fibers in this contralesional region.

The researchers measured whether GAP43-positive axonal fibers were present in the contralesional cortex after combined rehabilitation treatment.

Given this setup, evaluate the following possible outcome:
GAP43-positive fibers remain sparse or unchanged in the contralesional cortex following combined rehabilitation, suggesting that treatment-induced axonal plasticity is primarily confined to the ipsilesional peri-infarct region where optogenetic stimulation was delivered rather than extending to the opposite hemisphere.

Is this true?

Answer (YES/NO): NO